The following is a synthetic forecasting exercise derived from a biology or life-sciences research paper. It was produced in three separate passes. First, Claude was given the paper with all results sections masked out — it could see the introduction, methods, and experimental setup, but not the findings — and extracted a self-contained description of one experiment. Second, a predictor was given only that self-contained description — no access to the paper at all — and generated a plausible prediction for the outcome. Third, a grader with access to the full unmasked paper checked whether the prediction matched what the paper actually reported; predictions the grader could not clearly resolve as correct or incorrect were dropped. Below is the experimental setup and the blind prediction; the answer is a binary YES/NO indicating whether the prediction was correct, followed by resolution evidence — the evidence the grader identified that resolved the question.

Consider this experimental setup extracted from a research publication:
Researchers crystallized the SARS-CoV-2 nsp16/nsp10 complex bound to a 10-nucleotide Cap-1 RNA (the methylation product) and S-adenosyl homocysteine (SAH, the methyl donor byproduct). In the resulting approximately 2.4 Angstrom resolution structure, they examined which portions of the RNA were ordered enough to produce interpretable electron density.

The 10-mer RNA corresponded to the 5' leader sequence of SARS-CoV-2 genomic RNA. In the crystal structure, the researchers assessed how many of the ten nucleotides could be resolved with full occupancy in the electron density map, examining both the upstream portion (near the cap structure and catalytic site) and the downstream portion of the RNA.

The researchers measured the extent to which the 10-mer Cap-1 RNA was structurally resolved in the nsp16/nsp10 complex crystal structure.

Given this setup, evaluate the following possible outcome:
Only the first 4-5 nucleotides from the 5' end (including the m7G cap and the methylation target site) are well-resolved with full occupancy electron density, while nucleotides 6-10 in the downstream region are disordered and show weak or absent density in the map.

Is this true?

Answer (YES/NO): NO